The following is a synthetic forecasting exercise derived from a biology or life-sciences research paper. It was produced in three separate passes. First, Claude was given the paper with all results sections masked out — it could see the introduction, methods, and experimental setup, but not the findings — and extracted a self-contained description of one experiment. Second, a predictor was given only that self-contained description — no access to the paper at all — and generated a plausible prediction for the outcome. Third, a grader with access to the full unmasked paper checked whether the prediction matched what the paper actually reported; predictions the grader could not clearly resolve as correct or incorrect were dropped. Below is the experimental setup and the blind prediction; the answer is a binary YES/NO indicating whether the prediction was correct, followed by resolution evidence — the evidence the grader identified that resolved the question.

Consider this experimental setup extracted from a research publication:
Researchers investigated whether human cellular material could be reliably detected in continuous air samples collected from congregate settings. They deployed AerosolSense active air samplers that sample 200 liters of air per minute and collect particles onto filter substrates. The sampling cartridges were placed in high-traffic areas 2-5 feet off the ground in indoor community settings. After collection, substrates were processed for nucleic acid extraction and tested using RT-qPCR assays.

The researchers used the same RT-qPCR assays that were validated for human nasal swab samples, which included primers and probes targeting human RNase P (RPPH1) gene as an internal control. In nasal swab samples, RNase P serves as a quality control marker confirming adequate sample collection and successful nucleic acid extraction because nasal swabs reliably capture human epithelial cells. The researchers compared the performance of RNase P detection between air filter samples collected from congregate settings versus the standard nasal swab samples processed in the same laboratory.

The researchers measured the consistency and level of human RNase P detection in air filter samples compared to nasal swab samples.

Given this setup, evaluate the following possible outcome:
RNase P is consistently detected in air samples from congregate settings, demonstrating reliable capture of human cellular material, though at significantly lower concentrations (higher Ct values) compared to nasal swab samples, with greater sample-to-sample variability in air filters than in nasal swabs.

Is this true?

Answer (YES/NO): NO